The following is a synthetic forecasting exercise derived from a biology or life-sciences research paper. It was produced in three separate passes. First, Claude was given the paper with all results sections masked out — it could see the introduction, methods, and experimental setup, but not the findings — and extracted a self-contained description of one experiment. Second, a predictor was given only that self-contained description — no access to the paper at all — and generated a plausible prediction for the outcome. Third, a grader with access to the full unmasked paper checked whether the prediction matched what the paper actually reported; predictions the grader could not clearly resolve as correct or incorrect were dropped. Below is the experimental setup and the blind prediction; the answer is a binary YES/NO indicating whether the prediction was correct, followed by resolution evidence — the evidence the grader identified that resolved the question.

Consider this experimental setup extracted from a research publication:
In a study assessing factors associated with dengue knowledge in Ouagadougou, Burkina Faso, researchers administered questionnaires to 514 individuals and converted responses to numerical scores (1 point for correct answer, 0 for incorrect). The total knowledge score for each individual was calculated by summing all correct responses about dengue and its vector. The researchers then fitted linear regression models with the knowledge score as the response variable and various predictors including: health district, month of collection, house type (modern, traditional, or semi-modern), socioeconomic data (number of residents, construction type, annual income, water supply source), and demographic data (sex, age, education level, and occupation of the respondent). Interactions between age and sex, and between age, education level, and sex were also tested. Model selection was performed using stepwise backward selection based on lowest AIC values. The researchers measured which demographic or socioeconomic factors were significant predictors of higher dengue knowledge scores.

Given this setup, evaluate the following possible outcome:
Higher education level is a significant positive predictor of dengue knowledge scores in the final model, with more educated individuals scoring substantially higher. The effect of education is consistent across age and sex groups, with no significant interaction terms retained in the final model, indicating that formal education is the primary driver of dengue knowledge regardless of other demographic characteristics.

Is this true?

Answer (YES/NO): NO